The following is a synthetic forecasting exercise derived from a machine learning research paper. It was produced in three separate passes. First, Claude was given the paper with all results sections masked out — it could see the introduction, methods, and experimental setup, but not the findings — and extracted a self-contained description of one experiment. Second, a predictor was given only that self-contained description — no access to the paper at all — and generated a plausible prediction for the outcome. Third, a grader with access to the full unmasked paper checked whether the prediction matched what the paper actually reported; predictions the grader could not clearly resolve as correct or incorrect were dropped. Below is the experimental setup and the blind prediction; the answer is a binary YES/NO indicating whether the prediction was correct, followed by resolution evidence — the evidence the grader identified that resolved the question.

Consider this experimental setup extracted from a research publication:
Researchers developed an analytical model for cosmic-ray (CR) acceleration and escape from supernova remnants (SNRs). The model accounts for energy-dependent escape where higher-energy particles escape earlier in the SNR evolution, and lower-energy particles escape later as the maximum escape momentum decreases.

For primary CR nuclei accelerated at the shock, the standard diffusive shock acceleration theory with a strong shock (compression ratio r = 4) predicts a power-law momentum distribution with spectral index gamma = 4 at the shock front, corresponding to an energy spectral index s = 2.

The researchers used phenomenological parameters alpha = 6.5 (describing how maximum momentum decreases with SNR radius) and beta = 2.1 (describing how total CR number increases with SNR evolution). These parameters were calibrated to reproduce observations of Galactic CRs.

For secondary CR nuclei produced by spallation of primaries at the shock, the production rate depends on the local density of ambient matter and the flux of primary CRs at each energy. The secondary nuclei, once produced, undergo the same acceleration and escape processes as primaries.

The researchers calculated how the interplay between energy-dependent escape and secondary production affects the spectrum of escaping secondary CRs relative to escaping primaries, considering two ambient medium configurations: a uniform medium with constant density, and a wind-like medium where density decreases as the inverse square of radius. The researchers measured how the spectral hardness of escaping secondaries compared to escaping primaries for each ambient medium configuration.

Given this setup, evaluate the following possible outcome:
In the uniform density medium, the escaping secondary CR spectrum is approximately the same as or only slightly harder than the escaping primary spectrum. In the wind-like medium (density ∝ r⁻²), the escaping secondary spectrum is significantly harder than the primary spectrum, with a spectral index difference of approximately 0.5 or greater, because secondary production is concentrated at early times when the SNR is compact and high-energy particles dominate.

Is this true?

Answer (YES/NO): NO